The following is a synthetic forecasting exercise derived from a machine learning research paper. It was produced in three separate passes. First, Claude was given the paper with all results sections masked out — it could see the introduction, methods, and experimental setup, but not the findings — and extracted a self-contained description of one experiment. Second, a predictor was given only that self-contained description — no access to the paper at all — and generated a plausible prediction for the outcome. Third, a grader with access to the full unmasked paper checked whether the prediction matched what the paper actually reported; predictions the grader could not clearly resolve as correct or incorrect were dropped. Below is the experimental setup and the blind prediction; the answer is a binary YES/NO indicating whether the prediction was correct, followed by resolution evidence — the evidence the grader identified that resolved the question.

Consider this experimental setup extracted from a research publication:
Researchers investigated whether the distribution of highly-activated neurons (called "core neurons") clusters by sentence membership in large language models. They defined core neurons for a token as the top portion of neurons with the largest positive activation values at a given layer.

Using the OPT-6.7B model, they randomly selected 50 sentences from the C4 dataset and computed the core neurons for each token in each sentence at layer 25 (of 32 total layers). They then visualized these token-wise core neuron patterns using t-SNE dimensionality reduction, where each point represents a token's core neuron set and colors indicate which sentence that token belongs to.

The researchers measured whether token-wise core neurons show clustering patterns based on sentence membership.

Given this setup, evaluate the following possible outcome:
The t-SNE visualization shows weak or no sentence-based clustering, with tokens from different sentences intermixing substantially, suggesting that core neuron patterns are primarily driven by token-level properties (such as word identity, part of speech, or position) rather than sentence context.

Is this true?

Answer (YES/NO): NO